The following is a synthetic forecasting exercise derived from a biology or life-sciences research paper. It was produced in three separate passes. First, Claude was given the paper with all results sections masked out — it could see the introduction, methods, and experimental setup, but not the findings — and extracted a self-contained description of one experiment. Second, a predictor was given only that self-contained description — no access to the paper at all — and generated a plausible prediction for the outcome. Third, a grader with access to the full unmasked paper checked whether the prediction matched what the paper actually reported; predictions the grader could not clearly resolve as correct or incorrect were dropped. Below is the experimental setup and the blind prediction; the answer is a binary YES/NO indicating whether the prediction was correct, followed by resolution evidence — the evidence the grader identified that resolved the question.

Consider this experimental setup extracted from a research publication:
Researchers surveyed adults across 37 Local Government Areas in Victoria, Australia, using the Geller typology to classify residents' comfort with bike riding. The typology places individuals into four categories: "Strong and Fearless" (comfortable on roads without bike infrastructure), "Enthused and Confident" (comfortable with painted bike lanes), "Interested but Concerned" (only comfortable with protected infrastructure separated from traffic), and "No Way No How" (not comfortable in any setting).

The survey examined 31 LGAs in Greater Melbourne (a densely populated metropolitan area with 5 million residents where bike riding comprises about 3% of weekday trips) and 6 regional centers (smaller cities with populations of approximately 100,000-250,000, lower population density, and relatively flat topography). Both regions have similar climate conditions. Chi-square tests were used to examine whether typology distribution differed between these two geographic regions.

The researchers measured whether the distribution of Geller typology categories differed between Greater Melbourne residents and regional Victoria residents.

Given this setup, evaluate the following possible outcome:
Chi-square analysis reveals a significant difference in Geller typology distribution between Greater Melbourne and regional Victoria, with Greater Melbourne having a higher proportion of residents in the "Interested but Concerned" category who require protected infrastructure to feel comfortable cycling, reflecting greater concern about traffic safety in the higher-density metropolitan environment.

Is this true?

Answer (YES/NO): YES